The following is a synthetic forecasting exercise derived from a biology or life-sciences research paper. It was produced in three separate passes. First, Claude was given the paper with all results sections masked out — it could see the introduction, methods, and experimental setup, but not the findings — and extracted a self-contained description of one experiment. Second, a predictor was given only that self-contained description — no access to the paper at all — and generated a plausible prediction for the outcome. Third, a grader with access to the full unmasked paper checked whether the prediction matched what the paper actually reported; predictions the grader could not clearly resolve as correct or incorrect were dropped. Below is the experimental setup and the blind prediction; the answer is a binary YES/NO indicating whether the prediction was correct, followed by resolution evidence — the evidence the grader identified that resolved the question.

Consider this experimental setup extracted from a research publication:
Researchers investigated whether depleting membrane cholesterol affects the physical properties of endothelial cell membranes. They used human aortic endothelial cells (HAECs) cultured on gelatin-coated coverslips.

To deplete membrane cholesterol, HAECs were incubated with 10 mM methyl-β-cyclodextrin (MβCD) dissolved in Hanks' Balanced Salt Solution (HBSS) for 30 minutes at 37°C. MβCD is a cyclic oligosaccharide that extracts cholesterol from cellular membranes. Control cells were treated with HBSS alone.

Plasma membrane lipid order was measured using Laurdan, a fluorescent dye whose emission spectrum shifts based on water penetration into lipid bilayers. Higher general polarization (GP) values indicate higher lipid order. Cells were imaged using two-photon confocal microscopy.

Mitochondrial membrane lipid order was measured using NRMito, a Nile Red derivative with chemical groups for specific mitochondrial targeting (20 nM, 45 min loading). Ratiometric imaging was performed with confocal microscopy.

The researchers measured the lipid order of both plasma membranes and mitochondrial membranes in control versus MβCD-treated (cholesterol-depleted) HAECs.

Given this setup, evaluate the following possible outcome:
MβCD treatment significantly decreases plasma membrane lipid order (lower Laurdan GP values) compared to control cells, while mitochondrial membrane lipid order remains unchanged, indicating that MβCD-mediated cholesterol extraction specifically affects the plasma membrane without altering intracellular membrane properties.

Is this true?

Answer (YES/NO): NO